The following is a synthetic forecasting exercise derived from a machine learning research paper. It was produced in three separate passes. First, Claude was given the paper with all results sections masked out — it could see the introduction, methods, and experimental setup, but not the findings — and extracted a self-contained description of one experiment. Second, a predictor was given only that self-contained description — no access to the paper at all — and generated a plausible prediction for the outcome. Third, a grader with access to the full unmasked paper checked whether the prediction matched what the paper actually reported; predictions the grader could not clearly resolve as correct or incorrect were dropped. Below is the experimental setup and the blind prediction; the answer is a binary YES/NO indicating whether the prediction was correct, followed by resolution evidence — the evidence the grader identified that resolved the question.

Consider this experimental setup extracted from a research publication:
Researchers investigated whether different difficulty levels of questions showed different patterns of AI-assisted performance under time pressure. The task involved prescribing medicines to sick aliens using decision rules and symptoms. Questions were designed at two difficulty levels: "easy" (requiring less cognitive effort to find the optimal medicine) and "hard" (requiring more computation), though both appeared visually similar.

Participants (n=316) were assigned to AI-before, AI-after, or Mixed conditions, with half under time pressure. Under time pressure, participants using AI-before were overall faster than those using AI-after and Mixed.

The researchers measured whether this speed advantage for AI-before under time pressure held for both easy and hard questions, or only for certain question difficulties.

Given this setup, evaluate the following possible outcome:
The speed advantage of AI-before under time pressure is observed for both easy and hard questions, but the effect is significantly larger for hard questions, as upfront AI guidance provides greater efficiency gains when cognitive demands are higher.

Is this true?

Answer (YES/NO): NO